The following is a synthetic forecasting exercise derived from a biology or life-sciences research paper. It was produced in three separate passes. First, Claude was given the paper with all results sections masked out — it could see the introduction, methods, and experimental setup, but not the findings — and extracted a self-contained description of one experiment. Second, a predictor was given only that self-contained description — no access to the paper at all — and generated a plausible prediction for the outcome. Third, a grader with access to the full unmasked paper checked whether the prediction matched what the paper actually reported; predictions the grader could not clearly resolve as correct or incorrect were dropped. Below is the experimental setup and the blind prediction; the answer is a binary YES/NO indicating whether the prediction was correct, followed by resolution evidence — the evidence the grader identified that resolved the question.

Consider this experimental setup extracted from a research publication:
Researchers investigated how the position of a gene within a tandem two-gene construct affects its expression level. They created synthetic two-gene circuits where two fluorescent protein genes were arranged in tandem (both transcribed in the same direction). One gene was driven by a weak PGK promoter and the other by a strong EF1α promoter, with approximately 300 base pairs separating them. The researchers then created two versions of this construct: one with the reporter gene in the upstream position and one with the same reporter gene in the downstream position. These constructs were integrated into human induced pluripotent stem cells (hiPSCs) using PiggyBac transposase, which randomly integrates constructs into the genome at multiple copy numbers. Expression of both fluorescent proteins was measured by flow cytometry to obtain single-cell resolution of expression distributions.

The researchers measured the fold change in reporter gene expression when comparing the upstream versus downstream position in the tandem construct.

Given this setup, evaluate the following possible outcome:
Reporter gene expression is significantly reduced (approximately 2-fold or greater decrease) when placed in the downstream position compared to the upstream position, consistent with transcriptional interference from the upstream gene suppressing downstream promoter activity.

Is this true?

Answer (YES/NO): YES